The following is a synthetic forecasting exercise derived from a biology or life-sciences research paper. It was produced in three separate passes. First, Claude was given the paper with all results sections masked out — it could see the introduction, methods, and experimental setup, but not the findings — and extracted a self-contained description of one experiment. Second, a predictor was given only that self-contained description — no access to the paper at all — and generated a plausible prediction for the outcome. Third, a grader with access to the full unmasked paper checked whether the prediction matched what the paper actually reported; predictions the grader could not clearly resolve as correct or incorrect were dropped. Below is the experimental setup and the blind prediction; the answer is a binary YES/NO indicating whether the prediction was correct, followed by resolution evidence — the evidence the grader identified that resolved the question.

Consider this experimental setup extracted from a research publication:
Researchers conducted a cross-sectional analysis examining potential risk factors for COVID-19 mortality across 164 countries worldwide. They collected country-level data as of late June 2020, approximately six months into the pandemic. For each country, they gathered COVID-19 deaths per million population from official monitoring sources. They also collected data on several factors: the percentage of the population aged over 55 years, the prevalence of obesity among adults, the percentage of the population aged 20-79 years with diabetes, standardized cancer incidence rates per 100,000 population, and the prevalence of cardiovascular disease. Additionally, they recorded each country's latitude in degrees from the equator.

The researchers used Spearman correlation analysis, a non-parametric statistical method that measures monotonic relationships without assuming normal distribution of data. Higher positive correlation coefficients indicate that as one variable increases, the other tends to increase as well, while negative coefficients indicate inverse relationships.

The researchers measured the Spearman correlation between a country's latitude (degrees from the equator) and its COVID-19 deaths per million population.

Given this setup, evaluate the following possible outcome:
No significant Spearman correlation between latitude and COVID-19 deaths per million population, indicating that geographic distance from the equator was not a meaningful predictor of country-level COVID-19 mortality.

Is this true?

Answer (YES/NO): NO